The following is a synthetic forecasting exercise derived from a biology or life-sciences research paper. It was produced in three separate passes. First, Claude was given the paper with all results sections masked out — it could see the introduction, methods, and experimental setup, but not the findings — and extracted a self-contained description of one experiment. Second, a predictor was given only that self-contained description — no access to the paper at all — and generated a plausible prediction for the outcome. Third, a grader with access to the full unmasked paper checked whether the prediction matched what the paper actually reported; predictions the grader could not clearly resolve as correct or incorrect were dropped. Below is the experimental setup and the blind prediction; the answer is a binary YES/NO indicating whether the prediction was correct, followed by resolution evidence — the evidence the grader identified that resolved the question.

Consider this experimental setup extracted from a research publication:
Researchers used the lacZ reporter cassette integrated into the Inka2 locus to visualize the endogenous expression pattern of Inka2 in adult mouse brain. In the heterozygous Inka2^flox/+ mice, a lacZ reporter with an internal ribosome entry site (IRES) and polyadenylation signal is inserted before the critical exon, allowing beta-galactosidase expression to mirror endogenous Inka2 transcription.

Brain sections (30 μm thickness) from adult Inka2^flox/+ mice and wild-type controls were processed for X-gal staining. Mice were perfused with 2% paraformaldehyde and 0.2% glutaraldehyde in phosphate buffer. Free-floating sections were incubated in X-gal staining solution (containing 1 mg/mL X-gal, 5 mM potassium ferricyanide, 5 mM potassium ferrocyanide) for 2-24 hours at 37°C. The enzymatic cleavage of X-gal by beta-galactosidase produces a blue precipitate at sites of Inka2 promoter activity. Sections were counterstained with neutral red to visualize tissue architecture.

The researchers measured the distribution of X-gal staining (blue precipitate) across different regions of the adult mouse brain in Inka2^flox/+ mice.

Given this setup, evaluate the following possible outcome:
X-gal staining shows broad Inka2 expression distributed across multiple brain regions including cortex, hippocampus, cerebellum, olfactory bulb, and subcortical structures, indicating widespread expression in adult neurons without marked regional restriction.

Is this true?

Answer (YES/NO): NO